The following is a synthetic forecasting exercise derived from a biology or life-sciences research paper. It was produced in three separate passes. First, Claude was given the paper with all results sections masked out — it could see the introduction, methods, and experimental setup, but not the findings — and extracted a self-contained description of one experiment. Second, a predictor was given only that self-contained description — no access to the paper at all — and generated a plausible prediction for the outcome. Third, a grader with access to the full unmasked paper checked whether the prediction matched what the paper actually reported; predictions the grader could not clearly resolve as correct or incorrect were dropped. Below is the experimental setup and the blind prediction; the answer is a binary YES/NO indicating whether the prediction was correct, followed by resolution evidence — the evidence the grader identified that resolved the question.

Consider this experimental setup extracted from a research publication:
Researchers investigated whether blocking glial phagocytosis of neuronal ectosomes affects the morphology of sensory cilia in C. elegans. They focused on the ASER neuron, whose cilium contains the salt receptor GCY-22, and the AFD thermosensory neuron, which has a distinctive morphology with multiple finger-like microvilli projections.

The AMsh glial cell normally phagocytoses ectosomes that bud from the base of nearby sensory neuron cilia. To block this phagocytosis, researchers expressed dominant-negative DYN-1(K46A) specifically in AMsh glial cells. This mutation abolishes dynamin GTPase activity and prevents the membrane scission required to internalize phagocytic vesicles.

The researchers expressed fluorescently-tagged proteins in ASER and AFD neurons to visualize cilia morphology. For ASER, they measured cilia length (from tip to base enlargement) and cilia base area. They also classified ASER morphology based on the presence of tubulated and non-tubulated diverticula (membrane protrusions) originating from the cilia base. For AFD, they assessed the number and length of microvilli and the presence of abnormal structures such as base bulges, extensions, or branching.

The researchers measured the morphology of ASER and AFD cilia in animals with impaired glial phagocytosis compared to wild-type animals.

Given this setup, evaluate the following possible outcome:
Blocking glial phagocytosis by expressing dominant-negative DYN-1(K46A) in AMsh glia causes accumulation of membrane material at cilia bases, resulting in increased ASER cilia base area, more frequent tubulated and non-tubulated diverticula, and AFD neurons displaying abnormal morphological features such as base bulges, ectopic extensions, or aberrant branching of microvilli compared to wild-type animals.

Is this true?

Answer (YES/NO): NO